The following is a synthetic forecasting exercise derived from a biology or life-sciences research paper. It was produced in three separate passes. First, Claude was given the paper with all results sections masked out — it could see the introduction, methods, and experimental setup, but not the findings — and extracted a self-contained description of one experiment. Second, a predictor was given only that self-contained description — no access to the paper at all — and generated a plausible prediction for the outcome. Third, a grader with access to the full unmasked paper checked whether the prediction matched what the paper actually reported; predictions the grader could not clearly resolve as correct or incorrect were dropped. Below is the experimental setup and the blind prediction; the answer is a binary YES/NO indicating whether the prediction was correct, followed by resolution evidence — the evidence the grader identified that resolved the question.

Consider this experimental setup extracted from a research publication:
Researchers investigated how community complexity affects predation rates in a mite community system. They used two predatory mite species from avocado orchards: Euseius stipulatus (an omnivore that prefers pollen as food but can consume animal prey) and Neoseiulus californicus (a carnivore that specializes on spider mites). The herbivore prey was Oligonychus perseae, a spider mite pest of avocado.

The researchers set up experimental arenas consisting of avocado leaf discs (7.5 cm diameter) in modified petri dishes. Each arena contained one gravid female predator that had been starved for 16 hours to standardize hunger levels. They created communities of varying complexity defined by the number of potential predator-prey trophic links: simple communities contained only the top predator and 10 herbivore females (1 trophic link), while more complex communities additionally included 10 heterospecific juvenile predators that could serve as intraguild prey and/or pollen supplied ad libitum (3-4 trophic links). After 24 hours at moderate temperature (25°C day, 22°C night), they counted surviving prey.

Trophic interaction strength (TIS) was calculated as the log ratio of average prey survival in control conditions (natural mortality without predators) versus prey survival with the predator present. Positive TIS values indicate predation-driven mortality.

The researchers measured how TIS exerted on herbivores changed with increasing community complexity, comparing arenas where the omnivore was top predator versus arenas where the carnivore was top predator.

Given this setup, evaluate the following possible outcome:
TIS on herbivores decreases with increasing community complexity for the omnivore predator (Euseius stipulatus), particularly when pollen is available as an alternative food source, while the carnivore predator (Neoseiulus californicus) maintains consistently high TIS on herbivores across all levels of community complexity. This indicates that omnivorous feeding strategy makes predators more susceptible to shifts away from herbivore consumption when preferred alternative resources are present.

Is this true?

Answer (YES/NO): NO